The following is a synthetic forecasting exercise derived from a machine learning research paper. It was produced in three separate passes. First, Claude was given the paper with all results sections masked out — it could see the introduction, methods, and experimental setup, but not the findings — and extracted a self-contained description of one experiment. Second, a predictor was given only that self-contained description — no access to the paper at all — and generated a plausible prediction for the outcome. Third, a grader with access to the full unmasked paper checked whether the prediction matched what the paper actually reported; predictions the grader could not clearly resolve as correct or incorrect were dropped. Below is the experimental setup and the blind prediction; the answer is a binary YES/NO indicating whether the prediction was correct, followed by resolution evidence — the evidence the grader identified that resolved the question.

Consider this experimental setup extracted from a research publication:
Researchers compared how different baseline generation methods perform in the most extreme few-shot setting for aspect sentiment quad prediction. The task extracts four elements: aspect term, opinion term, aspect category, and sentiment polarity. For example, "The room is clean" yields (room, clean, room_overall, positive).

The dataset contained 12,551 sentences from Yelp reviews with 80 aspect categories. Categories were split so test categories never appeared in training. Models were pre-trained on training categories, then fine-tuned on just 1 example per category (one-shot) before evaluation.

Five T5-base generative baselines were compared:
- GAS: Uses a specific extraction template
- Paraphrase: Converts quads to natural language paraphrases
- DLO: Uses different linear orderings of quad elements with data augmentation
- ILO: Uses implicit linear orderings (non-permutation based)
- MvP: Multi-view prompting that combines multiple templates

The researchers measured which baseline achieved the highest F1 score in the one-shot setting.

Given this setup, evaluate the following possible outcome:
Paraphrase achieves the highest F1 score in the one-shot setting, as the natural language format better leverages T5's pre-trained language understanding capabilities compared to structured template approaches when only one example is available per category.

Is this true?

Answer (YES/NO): NO